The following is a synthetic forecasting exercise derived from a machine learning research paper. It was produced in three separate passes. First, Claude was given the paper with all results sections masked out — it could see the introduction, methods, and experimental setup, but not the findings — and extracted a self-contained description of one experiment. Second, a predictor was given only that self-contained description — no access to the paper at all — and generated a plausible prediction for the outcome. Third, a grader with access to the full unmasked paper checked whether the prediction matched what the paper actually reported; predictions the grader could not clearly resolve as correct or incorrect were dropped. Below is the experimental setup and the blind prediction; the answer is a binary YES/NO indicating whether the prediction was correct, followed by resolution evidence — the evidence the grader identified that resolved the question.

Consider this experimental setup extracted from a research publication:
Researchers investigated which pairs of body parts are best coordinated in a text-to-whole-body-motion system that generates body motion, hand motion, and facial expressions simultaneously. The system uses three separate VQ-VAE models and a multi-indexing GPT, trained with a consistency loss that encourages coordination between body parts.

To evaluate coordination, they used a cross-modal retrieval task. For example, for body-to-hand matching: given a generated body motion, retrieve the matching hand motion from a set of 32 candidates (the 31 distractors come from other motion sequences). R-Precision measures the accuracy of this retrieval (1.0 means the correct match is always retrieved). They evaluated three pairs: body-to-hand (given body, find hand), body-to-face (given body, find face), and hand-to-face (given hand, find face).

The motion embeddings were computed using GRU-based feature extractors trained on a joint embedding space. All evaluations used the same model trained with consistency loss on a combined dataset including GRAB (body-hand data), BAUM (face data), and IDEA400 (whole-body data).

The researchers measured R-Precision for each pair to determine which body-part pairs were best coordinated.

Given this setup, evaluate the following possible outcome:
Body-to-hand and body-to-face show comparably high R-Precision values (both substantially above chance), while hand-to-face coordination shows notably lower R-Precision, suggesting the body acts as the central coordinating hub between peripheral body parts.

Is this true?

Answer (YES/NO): NO